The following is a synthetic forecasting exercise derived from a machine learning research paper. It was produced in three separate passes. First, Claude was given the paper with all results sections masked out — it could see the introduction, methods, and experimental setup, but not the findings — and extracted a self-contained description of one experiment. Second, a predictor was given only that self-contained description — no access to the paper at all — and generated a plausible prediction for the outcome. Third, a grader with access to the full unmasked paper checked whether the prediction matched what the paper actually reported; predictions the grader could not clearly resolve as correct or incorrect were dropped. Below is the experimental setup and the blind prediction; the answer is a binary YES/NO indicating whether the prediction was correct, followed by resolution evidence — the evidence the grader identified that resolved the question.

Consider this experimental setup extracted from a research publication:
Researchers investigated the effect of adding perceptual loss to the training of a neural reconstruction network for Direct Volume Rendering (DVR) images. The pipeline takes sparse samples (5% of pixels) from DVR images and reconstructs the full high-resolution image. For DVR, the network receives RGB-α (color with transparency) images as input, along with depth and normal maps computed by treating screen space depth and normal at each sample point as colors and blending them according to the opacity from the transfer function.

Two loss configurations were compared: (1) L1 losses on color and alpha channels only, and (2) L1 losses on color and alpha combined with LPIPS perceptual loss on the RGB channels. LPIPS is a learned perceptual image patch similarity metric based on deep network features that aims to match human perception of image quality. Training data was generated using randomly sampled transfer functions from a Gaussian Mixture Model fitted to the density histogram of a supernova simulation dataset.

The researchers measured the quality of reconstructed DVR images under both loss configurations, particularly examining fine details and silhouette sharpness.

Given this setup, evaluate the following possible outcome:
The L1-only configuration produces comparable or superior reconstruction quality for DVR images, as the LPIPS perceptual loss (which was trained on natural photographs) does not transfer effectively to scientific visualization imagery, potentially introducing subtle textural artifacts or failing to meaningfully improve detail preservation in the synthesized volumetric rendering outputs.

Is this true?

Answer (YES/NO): NO